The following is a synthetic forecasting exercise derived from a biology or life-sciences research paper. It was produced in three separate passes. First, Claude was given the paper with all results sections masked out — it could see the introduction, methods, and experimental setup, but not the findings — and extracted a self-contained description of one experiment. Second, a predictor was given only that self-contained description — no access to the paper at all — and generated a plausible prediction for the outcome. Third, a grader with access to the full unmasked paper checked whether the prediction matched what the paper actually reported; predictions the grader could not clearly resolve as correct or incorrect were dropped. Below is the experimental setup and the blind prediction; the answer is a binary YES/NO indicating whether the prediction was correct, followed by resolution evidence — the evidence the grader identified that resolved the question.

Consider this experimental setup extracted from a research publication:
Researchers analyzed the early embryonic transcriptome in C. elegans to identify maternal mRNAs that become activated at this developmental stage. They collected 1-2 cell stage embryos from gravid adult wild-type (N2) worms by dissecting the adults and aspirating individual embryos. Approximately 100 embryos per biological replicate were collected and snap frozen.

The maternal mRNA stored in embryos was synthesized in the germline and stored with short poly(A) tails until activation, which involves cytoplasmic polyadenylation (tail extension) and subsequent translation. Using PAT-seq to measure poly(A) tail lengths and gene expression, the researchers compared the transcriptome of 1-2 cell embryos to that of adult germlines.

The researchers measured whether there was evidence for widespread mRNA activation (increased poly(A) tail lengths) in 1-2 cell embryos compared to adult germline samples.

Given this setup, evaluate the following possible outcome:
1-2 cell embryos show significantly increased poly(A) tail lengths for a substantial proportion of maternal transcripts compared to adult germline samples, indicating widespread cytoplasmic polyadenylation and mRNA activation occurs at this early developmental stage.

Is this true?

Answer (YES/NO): NO